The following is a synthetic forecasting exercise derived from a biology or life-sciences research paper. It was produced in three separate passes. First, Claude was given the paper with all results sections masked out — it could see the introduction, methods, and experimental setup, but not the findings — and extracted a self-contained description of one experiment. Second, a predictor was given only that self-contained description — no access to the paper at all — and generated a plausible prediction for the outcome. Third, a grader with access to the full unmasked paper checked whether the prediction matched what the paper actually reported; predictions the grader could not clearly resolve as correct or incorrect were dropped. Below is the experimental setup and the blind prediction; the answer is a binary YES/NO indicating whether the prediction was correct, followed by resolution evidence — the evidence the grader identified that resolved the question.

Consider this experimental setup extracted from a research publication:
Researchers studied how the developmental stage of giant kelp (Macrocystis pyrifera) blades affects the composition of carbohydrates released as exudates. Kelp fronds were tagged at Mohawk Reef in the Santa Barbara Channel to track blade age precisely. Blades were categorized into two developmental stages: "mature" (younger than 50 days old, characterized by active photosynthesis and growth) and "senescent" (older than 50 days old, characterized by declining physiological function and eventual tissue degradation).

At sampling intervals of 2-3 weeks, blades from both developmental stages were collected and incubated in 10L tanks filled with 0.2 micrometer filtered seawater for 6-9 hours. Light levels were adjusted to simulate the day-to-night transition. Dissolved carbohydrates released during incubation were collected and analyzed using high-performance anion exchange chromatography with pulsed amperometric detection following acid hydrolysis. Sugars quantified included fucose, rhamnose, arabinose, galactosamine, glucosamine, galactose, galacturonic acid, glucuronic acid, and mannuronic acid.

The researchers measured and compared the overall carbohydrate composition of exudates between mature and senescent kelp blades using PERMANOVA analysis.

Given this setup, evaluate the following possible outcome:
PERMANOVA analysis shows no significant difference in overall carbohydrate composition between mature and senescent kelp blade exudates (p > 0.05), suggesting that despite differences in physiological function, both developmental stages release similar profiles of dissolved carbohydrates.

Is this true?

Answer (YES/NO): NO